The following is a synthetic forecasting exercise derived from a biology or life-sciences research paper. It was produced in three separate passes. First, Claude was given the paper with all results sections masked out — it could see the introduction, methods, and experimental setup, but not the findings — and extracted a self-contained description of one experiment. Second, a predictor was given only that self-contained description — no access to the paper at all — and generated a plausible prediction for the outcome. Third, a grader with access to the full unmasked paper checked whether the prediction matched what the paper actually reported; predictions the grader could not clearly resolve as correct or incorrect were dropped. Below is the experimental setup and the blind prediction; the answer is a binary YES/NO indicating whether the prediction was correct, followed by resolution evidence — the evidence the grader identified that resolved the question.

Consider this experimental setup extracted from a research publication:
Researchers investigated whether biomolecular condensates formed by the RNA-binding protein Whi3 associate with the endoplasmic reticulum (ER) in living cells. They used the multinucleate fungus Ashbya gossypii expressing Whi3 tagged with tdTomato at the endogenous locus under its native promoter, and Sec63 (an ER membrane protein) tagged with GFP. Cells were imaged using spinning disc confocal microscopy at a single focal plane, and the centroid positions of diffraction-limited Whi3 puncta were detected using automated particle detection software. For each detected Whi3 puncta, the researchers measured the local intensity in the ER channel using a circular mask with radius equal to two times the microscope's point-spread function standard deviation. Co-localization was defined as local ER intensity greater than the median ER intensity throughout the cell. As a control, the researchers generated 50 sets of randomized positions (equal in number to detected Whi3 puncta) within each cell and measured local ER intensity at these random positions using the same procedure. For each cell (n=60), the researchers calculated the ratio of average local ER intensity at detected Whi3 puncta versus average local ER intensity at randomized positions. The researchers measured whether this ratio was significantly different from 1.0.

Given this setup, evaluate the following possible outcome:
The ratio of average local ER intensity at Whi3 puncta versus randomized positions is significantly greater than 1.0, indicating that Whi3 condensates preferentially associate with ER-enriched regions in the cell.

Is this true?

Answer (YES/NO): YES